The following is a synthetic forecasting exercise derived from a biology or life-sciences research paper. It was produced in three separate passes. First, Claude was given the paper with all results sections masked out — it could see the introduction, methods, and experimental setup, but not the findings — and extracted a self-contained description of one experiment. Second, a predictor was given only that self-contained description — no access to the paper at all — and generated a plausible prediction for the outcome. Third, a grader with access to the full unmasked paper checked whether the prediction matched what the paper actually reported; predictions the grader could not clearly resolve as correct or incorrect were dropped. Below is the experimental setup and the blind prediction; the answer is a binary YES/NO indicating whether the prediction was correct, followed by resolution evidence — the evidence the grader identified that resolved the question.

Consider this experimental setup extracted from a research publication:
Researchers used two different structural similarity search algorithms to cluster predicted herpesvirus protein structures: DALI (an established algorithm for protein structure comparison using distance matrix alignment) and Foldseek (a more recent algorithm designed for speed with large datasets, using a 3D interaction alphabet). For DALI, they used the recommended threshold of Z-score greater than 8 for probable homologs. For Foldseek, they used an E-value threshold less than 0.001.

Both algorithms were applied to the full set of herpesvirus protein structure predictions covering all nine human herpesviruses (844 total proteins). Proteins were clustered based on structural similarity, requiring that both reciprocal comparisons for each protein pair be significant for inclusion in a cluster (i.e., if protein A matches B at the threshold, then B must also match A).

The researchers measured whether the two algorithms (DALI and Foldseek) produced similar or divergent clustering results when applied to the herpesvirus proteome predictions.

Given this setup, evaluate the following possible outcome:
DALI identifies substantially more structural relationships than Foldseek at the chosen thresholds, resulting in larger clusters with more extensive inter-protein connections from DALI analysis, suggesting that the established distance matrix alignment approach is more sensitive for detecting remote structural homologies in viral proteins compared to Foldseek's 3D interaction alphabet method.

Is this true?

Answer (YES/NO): NO